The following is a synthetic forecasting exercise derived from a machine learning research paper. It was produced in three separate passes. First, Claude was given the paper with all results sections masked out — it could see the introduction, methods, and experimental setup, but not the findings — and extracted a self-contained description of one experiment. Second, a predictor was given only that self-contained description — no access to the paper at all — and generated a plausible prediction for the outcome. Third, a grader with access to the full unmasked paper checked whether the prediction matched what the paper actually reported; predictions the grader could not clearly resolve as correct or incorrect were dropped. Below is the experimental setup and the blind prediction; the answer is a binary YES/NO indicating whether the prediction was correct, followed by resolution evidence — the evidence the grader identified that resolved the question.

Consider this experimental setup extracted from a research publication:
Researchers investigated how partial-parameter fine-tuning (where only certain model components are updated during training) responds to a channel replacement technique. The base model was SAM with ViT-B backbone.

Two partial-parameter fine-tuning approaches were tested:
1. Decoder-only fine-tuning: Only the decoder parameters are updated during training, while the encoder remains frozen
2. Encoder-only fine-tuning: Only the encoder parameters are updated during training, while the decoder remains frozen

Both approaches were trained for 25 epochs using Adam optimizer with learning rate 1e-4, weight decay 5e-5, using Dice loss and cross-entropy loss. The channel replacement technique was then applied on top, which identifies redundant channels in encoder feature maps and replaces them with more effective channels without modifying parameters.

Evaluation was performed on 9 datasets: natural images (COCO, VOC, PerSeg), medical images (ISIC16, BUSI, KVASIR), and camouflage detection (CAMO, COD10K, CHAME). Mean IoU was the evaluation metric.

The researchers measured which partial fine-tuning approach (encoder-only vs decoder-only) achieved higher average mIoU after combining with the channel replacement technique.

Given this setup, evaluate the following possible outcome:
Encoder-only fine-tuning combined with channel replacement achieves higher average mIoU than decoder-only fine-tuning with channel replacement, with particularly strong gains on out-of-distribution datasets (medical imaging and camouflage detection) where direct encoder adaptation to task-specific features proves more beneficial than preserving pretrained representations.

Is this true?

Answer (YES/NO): NO